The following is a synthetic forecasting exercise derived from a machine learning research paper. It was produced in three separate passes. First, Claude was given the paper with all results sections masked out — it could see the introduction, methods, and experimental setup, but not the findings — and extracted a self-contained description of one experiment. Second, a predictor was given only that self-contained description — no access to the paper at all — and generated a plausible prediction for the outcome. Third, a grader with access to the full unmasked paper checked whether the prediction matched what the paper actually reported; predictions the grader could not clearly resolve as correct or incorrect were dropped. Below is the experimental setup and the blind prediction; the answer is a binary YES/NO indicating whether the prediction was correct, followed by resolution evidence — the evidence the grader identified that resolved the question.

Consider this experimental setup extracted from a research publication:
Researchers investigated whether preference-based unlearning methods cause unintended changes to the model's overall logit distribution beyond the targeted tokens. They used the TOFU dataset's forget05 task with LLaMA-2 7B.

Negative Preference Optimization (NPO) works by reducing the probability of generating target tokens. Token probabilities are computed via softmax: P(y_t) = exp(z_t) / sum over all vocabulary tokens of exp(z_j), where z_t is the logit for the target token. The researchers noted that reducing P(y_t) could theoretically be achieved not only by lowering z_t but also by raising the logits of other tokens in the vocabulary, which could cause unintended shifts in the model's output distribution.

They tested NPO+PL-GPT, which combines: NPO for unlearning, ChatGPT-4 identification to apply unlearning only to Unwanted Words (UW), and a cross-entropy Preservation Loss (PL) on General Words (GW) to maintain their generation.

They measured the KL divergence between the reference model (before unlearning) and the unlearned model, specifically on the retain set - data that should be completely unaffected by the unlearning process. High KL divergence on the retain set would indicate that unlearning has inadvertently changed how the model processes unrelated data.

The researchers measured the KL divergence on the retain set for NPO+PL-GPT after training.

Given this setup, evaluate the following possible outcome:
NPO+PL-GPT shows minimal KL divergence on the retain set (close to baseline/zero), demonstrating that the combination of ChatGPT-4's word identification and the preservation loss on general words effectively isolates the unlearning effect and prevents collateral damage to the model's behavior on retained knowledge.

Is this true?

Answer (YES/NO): NO